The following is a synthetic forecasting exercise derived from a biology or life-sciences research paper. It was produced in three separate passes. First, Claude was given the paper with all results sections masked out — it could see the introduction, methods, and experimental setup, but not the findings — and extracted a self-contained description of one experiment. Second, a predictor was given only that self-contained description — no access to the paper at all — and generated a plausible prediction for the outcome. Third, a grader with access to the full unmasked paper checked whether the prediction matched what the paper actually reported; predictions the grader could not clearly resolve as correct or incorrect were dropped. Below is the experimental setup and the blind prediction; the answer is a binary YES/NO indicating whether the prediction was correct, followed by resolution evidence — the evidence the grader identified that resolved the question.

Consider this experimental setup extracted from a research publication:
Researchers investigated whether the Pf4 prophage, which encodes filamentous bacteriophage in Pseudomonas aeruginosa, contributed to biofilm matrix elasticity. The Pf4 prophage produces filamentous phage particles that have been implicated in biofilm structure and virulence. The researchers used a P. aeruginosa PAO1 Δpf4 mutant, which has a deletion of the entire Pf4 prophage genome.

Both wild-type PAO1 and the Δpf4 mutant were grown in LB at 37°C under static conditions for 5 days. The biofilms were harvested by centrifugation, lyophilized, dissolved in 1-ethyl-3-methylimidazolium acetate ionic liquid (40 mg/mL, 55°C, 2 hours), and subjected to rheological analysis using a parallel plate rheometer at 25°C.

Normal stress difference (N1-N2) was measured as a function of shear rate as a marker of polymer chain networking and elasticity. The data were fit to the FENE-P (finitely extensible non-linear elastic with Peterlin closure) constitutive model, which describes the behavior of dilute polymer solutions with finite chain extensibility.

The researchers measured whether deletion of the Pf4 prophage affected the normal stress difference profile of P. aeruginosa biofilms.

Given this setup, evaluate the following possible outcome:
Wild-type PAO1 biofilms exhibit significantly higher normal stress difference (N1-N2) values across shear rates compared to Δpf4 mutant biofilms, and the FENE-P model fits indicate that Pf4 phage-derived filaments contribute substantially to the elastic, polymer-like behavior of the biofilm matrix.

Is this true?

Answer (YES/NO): NO